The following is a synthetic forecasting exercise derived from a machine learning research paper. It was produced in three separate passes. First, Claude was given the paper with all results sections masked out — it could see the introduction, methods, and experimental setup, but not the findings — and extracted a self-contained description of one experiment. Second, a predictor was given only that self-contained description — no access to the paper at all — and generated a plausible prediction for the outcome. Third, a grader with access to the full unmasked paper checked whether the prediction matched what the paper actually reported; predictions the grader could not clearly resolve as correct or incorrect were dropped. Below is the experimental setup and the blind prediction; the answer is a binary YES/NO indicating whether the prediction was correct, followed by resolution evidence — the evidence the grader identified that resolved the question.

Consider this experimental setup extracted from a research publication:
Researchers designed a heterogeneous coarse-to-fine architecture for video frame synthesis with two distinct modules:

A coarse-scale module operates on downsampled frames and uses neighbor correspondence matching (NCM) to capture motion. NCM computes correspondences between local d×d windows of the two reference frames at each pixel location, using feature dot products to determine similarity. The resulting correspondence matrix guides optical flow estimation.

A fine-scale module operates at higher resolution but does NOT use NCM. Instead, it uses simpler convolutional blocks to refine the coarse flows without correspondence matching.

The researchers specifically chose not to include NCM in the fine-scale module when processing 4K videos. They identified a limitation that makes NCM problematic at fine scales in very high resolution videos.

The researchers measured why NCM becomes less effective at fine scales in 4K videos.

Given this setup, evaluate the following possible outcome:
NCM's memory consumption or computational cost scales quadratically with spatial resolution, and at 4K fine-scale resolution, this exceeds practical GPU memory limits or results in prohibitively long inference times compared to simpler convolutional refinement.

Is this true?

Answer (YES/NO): NO